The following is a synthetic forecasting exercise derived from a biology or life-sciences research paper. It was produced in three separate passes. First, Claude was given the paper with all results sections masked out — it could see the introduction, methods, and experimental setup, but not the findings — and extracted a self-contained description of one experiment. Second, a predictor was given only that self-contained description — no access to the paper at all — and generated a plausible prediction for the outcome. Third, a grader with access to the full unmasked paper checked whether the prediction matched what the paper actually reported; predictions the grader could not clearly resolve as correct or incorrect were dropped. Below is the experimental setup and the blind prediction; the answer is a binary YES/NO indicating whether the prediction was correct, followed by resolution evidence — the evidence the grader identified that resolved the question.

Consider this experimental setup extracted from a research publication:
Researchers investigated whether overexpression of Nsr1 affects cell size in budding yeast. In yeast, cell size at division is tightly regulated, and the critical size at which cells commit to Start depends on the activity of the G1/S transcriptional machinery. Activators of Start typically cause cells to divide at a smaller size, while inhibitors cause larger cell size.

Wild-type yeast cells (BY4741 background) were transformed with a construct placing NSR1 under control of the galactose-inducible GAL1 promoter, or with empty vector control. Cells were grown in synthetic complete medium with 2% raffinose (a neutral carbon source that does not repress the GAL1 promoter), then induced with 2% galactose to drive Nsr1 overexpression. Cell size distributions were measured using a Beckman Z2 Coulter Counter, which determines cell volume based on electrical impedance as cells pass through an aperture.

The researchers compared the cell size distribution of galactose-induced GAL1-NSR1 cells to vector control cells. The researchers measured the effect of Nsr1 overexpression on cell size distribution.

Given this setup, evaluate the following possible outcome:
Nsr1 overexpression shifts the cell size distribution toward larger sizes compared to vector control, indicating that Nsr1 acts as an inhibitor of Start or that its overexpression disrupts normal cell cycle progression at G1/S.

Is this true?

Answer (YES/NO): NO